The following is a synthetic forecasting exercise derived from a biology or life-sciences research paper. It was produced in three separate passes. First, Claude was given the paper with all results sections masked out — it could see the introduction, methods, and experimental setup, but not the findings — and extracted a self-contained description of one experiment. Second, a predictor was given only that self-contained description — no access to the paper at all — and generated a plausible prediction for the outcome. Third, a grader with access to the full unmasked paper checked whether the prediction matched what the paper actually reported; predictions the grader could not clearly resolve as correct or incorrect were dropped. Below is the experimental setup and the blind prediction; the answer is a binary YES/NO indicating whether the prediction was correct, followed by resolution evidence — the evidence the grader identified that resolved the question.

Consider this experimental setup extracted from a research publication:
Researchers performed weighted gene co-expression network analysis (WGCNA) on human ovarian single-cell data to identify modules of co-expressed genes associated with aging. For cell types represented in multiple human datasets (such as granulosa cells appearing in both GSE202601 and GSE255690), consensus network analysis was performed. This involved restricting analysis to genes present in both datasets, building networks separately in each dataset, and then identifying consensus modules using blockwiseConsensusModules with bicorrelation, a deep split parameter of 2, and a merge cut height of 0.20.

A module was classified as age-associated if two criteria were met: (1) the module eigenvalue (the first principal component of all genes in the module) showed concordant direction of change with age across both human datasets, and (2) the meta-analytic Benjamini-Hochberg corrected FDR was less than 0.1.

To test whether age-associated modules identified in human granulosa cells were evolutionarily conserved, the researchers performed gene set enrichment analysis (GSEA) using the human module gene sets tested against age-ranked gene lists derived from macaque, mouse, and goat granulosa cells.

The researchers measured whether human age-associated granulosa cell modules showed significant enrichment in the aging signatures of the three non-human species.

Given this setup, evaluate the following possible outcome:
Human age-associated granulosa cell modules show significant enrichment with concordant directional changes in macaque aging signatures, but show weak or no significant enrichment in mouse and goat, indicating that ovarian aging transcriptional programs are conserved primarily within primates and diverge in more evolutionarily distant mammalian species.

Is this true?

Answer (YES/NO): NO